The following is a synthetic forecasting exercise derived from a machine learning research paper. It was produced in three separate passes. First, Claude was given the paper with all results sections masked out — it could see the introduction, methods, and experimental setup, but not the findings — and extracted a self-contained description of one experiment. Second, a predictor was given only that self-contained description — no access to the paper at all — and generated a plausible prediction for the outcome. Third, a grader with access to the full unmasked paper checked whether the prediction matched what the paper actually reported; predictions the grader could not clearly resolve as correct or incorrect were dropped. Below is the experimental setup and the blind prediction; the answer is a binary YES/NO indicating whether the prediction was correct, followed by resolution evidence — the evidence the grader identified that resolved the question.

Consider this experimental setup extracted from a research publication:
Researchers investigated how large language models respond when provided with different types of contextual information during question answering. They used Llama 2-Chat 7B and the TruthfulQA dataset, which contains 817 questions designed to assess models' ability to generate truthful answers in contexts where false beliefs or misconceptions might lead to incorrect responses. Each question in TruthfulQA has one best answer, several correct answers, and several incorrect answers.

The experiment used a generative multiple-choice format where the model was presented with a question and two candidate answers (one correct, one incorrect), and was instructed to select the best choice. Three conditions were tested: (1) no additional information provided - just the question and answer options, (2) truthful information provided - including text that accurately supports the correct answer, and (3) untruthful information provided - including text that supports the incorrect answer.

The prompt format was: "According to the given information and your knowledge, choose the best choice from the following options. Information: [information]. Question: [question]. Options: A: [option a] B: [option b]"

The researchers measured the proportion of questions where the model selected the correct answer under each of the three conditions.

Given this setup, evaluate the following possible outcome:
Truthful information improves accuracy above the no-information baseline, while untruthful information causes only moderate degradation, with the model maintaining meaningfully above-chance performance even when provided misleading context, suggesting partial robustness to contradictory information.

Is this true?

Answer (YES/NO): NO